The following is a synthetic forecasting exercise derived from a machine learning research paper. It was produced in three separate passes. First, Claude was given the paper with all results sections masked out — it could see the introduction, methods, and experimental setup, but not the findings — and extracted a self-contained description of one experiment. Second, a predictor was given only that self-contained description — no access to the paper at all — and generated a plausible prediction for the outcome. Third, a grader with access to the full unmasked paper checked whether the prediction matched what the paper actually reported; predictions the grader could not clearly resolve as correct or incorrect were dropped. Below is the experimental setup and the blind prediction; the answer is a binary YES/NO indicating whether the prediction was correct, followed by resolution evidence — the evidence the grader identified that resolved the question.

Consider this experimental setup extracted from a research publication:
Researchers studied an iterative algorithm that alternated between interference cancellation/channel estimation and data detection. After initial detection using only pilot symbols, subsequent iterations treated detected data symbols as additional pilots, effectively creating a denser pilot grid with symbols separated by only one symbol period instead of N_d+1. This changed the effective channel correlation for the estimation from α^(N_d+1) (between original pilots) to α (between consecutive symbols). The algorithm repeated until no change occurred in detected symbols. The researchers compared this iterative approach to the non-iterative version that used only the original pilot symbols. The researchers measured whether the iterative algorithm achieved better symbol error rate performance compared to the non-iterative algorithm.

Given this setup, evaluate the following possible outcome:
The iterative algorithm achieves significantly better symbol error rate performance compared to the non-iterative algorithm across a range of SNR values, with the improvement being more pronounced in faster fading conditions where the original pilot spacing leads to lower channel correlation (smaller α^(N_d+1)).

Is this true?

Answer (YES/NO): NO